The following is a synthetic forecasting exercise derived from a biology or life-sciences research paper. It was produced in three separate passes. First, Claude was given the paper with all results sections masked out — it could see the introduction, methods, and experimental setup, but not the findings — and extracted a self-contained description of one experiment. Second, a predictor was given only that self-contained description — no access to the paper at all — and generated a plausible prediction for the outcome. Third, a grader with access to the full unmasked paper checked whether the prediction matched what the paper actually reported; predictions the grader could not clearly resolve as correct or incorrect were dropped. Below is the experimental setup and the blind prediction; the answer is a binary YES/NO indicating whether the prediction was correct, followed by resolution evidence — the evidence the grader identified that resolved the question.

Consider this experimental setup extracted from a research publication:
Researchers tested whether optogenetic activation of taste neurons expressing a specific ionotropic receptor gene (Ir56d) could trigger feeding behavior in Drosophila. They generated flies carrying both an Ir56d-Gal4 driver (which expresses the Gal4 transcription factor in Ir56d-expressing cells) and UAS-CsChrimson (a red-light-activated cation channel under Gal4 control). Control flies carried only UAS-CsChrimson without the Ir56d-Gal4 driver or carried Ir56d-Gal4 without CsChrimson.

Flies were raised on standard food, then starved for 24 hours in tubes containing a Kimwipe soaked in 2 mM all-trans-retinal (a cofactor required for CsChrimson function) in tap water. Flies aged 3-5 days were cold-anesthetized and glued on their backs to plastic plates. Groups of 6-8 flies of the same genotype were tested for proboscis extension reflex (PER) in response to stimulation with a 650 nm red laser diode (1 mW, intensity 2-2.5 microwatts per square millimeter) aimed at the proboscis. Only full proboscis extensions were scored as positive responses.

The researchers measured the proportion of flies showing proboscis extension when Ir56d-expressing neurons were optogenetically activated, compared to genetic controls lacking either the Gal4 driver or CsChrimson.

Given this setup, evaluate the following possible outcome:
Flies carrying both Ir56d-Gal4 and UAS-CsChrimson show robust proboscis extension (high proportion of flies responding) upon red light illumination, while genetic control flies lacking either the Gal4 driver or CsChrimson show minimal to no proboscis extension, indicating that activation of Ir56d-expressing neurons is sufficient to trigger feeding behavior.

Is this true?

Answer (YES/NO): YES